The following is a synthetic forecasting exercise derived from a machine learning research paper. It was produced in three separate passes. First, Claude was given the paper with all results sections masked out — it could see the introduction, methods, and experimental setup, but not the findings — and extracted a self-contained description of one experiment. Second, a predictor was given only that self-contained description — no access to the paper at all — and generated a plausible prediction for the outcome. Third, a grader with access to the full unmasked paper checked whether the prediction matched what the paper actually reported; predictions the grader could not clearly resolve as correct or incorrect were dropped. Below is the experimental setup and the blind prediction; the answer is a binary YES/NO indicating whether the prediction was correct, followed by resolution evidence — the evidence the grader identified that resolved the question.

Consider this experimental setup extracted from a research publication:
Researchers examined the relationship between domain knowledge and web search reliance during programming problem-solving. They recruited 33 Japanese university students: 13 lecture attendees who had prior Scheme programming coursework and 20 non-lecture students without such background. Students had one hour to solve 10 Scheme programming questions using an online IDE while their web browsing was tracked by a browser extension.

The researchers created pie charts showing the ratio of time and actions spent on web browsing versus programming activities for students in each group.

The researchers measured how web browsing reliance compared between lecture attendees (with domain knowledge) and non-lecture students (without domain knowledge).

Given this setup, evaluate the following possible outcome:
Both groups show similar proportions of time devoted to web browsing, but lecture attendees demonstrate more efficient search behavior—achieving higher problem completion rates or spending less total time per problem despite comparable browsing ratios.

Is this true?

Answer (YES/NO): NO